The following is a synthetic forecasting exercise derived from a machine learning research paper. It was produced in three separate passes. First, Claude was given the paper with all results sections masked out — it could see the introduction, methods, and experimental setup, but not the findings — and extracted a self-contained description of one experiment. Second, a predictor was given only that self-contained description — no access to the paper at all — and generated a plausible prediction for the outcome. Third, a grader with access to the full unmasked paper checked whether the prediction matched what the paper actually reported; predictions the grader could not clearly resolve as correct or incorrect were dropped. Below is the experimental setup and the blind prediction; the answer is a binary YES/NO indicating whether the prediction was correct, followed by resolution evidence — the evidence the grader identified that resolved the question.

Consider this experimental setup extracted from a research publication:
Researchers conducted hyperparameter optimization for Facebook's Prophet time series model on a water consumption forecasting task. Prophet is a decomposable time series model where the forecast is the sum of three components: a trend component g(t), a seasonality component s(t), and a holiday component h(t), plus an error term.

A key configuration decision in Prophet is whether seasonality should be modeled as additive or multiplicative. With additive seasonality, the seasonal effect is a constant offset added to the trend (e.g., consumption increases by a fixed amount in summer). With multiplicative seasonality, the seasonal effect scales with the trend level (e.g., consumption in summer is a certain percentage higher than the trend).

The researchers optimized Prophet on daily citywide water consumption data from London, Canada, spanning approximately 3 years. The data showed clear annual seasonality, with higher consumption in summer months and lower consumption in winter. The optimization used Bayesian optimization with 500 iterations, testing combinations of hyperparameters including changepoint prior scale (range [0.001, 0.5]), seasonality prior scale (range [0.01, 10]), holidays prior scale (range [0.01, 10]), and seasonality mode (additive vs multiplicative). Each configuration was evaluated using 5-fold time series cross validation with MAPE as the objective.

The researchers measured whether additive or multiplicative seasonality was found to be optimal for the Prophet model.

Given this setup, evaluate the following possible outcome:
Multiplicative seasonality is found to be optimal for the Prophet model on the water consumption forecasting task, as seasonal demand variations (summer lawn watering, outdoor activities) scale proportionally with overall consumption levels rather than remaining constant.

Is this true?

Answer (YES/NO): NO